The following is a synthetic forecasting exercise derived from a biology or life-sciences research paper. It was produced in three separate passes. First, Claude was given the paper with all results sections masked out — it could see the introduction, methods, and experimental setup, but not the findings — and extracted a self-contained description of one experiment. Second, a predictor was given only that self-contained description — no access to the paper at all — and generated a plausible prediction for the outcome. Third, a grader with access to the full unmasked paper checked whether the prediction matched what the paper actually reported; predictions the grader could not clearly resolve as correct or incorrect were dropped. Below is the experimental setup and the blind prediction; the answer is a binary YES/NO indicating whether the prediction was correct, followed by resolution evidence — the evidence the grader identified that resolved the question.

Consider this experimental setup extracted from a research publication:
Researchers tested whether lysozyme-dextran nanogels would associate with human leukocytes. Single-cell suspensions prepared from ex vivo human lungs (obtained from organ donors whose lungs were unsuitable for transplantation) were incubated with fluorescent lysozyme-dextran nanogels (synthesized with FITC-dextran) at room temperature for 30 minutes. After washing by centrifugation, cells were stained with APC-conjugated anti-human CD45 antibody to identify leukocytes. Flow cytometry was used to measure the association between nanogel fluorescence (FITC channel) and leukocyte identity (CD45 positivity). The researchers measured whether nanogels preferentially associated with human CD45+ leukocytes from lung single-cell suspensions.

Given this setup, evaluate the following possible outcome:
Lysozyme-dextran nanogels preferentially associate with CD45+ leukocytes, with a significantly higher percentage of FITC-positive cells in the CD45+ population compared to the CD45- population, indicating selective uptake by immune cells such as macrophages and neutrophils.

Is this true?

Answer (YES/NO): YES